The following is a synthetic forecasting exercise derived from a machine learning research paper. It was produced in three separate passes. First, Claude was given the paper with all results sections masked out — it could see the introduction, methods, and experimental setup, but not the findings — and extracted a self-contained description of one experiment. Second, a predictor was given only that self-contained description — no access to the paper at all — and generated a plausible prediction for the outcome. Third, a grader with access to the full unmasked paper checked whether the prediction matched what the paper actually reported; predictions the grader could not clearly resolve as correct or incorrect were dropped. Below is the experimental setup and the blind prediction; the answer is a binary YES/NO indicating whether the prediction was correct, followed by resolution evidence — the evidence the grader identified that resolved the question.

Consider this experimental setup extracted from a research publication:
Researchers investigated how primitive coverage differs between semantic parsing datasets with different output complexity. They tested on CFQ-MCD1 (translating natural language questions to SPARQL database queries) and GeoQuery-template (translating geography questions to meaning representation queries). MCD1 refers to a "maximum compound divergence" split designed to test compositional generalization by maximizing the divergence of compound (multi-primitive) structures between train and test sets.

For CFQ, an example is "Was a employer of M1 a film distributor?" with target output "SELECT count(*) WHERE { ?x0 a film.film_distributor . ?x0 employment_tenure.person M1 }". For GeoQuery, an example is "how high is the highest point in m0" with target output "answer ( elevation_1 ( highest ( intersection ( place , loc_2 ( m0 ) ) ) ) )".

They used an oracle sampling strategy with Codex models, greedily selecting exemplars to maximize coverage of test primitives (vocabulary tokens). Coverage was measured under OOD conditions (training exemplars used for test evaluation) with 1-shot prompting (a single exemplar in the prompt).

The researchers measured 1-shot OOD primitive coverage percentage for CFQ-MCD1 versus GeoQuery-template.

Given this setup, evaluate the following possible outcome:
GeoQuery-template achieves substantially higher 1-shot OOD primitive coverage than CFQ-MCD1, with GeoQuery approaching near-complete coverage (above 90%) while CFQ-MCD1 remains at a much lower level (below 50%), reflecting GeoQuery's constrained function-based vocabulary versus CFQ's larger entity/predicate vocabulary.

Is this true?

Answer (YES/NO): NO